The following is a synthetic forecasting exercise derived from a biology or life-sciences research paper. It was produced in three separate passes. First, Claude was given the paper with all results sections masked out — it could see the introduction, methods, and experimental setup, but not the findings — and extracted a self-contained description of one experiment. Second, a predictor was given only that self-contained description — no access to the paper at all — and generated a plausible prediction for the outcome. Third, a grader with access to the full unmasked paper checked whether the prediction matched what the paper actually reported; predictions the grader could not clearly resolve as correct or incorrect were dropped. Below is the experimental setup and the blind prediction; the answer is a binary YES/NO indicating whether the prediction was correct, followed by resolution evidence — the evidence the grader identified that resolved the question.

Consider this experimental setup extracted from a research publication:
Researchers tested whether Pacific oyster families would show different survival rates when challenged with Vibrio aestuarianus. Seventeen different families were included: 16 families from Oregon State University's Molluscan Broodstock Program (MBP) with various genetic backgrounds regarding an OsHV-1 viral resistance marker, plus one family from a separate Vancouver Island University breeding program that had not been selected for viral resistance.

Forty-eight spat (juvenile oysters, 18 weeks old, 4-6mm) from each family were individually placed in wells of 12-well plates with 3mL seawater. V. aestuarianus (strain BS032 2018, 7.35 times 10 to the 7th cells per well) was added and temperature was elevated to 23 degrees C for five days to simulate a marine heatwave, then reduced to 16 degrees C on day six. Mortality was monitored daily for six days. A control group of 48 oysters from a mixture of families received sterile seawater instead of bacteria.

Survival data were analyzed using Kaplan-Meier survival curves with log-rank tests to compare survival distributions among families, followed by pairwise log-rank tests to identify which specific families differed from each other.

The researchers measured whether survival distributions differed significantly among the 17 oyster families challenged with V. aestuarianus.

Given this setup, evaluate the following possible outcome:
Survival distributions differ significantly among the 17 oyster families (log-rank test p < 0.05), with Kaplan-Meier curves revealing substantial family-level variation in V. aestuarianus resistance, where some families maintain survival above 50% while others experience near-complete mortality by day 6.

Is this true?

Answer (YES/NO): YES